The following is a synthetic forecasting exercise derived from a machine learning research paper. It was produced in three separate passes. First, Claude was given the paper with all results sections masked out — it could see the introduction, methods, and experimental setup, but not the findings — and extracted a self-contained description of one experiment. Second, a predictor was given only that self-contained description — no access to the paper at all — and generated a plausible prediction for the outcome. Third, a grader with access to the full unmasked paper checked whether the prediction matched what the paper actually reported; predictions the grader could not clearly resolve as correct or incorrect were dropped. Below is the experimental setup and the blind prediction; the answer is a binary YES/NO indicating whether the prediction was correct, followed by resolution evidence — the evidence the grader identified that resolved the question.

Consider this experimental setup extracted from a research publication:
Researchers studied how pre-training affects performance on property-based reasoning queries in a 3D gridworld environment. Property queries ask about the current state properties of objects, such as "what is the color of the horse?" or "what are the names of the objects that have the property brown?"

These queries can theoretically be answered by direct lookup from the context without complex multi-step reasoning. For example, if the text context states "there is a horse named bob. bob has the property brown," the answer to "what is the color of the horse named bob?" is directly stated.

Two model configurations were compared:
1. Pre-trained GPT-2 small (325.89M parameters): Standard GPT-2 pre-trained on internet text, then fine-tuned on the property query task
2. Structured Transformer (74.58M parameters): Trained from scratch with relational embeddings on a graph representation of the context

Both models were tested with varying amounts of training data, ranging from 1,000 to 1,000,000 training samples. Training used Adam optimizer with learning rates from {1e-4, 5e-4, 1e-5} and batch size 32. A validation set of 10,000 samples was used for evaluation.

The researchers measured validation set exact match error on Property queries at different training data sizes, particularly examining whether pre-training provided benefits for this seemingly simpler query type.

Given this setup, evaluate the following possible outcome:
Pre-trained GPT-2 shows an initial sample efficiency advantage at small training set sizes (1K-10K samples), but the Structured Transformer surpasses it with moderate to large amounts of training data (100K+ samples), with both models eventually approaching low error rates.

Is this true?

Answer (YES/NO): NO